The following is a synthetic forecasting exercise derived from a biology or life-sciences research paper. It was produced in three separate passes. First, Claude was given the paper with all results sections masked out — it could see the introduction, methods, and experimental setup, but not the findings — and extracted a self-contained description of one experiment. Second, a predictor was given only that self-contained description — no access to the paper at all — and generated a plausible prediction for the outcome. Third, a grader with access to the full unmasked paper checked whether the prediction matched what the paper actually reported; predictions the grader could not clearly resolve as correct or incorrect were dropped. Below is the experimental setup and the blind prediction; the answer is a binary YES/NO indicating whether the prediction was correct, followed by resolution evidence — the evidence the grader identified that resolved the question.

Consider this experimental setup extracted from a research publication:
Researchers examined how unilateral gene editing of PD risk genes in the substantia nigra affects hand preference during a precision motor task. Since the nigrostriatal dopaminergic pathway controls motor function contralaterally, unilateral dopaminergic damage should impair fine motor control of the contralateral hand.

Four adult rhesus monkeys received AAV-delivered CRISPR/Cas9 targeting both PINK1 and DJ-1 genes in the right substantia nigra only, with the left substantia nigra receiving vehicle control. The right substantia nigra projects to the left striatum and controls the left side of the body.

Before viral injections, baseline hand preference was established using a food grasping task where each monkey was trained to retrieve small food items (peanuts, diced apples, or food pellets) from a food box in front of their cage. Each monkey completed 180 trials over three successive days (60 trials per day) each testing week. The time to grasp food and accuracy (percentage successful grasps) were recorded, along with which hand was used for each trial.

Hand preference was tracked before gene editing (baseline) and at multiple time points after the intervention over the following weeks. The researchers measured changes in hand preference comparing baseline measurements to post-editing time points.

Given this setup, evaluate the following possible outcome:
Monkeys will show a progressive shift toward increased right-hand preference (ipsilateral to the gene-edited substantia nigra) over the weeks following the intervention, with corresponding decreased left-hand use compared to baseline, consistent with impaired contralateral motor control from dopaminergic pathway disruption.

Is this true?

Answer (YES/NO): NO